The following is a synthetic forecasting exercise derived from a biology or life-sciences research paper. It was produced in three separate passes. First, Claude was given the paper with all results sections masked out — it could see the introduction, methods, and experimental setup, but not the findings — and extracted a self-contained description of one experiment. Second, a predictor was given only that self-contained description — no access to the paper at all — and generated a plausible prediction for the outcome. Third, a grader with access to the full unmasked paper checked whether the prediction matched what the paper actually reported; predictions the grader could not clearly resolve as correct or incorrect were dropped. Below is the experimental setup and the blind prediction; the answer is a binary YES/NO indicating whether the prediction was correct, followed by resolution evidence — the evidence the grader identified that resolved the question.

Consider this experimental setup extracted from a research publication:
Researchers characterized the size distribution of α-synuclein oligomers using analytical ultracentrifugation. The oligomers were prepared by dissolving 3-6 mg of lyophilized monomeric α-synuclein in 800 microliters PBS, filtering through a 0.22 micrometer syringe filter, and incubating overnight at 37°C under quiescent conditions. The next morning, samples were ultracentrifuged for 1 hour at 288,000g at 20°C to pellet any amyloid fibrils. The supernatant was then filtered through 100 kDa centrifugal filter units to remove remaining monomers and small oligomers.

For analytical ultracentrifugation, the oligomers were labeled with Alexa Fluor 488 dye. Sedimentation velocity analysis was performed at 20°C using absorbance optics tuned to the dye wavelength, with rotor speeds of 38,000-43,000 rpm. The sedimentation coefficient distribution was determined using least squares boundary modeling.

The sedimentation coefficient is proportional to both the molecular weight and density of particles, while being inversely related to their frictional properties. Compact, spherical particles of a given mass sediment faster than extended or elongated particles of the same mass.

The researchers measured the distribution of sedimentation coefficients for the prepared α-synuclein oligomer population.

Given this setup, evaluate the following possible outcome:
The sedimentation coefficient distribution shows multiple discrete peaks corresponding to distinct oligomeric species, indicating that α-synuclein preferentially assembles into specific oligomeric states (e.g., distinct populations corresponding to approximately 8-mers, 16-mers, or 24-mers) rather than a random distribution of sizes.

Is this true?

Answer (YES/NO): NO